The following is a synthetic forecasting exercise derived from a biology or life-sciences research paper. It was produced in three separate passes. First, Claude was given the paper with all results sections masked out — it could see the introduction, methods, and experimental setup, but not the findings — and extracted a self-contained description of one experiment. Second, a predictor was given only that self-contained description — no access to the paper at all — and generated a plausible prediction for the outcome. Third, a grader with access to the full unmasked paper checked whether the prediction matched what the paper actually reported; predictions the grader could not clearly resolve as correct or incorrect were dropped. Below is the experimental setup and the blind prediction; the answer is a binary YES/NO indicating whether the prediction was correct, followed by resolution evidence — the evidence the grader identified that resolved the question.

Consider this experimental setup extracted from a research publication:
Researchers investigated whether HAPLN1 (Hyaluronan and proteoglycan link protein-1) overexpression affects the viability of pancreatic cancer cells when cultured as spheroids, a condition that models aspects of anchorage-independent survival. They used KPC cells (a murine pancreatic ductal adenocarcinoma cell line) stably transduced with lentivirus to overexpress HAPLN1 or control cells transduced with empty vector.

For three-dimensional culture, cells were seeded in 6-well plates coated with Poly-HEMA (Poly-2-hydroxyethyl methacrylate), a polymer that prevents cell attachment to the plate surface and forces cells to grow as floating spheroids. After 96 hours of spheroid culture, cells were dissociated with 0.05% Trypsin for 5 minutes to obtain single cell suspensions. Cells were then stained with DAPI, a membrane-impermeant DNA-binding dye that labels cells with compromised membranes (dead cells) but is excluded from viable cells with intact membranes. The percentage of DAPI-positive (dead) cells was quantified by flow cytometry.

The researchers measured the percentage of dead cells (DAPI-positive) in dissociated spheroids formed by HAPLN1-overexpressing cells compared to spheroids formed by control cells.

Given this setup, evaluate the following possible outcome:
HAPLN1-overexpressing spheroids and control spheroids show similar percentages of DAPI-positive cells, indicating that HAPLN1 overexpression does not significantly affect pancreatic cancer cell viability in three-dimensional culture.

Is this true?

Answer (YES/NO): NO